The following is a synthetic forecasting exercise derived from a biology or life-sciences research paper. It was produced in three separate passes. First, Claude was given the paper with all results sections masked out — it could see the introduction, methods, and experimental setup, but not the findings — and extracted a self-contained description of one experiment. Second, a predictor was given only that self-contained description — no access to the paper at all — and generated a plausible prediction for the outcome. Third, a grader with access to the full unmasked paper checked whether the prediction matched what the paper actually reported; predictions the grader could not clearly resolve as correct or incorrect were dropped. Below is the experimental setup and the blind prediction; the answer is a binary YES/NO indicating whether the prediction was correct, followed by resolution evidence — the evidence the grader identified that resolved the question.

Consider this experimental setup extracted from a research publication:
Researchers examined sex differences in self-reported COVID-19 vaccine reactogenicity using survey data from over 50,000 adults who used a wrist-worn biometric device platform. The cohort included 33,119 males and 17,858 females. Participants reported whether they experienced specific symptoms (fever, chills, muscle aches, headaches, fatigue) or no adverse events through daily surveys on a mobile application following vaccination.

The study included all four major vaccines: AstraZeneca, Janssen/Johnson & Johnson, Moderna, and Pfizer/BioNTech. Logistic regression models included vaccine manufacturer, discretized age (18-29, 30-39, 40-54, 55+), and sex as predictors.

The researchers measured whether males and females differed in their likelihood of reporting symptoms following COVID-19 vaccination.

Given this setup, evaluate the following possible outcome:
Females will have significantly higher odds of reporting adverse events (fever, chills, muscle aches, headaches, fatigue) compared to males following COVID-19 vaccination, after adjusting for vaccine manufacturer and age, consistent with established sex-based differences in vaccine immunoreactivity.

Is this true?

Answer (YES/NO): YES